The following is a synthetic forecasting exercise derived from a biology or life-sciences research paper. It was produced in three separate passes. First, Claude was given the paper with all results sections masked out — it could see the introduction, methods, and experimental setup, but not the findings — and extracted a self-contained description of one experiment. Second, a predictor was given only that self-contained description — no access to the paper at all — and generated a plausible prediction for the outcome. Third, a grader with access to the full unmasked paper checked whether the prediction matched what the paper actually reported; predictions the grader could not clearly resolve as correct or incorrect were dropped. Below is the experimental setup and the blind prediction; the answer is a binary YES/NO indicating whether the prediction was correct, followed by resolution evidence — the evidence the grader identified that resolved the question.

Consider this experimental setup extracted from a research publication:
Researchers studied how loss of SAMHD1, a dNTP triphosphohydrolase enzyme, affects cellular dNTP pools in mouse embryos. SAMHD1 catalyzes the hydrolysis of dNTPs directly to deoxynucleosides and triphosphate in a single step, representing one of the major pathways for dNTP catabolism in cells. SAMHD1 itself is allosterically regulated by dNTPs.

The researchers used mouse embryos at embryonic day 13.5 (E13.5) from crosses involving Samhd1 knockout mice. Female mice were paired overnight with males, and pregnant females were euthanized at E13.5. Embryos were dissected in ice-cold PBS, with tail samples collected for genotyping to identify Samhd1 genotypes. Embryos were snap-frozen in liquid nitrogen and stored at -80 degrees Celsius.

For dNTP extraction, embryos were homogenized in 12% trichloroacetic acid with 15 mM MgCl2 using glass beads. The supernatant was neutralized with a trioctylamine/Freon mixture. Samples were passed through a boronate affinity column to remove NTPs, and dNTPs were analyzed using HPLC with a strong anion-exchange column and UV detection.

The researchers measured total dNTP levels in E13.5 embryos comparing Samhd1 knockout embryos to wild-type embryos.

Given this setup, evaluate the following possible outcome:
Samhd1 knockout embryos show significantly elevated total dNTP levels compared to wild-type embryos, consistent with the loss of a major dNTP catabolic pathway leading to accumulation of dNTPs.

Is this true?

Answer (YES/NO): YES